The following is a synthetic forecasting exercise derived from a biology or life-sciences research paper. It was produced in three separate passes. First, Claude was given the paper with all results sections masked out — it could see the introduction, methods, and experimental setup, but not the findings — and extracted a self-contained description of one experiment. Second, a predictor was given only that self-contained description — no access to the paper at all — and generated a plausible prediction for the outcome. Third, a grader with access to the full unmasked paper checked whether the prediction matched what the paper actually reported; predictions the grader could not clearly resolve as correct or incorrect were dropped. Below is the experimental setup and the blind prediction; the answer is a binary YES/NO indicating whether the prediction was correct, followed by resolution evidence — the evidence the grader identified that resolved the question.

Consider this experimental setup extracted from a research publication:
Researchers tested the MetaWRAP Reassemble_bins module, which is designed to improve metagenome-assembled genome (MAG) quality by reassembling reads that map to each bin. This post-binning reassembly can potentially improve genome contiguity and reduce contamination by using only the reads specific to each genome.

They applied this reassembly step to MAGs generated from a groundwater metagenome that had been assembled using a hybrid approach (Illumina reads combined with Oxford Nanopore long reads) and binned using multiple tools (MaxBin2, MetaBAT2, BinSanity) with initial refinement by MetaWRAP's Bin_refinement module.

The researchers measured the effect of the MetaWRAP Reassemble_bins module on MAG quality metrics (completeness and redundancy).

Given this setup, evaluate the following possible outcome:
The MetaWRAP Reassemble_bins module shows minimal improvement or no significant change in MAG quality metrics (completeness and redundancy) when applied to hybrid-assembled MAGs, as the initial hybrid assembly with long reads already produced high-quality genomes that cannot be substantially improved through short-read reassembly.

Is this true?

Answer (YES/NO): NO